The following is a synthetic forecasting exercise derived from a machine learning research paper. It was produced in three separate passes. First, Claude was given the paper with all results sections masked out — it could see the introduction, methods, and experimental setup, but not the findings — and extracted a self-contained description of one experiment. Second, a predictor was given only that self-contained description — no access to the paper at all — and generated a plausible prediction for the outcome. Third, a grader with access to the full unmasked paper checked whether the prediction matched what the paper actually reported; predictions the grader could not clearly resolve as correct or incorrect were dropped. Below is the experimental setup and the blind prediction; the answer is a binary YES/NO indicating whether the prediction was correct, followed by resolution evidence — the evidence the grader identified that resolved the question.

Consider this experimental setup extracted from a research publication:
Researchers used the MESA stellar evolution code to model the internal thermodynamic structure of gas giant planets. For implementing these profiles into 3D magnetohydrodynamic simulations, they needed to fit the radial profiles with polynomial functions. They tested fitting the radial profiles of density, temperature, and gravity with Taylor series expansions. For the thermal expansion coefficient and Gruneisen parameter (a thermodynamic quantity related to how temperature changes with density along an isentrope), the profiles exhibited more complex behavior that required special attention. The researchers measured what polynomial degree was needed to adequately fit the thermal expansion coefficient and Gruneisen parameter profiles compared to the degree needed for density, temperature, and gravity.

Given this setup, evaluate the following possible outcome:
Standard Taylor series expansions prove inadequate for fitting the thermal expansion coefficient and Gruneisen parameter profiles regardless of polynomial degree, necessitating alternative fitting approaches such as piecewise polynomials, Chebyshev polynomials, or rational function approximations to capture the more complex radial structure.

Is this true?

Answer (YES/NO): NO